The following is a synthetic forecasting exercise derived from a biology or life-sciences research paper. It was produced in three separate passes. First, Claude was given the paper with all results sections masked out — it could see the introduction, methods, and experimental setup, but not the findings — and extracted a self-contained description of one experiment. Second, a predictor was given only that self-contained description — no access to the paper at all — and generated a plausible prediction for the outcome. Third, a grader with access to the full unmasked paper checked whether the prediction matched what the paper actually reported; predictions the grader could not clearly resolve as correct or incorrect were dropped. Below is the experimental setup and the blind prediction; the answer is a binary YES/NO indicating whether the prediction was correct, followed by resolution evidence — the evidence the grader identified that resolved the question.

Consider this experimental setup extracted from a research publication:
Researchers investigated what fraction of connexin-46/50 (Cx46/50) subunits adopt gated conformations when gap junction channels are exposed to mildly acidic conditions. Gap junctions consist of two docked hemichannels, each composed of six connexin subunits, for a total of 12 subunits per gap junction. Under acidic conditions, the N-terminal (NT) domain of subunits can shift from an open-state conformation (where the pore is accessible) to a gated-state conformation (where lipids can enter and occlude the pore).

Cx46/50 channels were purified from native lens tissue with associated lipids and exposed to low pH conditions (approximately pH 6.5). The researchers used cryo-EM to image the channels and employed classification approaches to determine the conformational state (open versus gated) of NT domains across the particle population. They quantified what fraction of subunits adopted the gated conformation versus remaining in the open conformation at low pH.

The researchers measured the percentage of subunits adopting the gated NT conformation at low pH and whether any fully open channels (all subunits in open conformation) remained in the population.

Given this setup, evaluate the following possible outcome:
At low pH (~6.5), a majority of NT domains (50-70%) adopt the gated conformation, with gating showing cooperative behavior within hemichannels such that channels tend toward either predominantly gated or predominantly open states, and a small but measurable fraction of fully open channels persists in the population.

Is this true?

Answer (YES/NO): NO